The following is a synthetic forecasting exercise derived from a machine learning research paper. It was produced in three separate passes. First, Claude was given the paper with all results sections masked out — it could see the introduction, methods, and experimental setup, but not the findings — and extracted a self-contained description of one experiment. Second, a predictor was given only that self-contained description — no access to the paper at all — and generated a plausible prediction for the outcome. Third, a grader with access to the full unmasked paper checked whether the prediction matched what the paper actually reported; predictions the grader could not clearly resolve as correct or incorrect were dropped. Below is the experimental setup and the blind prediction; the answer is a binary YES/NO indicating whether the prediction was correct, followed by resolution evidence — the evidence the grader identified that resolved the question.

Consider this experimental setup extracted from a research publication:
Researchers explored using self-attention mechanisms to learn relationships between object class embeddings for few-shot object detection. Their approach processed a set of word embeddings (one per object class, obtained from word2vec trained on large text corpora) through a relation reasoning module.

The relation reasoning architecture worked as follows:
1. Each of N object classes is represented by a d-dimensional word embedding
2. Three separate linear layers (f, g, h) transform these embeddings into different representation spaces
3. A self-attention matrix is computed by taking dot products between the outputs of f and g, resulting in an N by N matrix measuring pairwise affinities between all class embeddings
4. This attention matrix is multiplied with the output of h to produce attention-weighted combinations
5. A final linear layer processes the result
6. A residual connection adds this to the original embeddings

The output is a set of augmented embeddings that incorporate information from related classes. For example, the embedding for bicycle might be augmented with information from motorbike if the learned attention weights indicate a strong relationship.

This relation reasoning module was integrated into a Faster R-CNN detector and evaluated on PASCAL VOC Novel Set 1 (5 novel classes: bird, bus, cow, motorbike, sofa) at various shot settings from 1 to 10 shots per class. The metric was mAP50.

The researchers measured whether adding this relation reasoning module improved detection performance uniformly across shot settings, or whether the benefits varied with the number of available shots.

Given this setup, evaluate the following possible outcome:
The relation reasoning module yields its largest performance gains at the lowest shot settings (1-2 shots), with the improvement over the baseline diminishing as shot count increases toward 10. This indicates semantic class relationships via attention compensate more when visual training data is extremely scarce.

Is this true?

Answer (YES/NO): NO